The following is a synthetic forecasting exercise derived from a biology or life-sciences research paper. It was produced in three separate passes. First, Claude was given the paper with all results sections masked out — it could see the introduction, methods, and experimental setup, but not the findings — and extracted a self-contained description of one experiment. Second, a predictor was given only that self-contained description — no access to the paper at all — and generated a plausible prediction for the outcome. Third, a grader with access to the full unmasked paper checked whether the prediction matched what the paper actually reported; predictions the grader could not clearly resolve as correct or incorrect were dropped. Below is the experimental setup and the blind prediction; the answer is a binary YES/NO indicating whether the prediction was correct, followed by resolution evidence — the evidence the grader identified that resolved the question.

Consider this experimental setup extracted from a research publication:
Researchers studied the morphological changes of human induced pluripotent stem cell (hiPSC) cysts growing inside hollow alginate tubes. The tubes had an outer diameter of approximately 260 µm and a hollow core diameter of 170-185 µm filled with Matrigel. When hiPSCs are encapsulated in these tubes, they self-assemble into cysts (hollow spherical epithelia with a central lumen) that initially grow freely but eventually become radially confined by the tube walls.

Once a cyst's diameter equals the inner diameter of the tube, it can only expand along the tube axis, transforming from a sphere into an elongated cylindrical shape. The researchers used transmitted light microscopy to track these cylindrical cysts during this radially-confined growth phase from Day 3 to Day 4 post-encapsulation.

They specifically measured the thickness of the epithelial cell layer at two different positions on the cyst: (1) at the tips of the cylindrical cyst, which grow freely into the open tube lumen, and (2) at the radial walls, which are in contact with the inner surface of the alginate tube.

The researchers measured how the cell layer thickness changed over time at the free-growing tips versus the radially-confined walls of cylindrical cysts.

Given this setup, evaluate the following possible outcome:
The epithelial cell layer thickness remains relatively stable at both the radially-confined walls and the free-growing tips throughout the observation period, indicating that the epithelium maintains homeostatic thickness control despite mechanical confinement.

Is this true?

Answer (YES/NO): NO